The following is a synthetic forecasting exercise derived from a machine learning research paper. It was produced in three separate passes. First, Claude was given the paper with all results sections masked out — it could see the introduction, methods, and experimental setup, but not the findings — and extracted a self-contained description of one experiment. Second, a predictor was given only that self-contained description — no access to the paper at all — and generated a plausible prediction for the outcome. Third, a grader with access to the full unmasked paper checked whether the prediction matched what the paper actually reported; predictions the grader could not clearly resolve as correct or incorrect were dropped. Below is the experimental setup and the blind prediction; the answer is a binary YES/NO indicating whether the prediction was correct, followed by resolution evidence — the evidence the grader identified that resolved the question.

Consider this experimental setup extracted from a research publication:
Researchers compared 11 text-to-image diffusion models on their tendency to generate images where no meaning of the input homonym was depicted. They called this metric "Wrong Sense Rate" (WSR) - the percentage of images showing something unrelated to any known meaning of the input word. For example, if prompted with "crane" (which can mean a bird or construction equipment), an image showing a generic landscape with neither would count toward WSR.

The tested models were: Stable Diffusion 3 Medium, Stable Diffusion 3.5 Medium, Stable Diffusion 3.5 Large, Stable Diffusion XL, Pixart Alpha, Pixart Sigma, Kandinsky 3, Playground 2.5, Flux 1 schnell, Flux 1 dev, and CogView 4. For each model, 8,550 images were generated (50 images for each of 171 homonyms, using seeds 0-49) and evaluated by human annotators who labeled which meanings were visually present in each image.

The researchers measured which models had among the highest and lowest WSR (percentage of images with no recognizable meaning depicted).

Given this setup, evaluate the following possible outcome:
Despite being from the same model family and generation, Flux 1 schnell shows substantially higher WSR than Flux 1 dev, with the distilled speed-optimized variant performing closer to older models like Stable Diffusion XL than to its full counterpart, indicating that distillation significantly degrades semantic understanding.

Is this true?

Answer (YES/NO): NO